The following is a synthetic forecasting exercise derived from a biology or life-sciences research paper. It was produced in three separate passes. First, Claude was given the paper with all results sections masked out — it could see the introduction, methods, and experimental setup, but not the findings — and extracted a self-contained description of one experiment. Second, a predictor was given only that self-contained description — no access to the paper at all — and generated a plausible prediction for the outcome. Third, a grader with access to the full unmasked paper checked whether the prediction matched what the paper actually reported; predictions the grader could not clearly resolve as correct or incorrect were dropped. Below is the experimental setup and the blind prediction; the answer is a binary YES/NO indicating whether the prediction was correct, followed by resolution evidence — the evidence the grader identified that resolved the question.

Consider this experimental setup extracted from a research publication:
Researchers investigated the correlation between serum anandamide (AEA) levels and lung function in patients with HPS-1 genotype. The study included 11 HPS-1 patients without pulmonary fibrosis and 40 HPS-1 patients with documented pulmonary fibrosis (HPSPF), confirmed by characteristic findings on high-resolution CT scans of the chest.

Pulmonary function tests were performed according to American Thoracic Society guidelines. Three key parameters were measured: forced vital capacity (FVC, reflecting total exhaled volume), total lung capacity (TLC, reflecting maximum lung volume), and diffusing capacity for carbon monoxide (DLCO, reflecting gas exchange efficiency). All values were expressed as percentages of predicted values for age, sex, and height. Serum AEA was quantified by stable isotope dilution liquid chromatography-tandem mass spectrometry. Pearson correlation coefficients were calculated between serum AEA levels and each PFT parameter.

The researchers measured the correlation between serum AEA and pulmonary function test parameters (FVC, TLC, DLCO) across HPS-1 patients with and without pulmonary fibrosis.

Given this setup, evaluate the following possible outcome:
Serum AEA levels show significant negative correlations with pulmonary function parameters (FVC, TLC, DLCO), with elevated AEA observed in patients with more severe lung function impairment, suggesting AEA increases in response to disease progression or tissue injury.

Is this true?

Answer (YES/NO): YES